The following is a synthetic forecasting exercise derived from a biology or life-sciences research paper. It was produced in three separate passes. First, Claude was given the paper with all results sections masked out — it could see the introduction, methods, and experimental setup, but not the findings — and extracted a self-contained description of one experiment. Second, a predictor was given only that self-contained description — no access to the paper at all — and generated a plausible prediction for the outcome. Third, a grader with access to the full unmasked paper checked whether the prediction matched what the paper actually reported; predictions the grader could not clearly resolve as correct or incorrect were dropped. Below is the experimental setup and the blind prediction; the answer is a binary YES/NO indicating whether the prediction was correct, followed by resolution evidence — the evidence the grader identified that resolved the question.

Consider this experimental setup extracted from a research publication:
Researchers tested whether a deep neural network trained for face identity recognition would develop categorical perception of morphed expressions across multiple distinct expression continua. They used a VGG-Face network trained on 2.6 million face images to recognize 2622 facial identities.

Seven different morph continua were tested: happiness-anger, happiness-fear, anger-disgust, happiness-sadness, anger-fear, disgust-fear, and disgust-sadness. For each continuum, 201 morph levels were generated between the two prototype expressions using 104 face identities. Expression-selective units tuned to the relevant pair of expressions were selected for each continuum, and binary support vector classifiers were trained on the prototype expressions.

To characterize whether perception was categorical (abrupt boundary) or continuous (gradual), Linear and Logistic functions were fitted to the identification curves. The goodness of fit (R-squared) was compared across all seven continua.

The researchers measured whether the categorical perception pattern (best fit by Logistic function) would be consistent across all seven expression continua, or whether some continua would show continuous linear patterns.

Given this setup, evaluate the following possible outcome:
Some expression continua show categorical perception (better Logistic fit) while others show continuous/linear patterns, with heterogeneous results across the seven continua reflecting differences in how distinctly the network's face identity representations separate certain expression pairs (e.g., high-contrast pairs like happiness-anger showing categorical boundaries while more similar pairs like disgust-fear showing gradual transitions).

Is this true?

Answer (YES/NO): NO